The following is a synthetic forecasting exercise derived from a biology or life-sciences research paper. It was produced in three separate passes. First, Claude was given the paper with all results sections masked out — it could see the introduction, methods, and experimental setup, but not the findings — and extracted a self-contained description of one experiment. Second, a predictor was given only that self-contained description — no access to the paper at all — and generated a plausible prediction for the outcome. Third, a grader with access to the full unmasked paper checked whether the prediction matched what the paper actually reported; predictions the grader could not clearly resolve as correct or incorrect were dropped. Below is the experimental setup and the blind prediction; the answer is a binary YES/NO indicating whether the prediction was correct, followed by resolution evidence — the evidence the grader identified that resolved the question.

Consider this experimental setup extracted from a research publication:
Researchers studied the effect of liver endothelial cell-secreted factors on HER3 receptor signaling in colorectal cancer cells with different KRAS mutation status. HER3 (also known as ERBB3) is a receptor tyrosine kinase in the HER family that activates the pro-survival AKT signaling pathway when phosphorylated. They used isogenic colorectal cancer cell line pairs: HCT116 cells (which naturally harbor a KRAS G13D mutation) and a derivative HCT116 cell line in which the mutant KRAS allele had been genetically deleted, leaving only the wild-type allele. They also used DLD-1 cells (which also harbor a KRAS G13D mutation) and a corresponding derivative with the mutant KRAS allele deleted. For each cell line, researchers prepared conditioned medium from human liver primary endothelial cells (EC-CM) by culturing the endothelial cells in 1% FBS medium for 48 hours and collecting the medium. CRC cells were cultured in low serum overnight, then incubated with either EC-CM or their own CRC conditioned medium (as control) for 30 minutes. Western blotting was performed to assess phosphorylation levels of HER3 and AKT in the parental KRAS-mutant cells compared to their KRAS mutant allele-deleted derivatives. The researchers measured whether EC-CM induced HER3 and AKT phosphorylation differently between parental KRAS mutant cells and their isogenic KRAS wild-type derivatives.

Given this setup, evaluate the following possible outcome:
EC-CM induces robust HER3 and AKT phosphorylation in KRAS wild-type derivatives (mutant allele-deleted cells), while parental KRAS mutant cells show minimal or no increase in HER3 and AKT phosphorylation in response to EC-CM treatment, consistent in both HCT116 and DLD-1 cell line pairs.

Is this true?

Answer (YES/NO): NO